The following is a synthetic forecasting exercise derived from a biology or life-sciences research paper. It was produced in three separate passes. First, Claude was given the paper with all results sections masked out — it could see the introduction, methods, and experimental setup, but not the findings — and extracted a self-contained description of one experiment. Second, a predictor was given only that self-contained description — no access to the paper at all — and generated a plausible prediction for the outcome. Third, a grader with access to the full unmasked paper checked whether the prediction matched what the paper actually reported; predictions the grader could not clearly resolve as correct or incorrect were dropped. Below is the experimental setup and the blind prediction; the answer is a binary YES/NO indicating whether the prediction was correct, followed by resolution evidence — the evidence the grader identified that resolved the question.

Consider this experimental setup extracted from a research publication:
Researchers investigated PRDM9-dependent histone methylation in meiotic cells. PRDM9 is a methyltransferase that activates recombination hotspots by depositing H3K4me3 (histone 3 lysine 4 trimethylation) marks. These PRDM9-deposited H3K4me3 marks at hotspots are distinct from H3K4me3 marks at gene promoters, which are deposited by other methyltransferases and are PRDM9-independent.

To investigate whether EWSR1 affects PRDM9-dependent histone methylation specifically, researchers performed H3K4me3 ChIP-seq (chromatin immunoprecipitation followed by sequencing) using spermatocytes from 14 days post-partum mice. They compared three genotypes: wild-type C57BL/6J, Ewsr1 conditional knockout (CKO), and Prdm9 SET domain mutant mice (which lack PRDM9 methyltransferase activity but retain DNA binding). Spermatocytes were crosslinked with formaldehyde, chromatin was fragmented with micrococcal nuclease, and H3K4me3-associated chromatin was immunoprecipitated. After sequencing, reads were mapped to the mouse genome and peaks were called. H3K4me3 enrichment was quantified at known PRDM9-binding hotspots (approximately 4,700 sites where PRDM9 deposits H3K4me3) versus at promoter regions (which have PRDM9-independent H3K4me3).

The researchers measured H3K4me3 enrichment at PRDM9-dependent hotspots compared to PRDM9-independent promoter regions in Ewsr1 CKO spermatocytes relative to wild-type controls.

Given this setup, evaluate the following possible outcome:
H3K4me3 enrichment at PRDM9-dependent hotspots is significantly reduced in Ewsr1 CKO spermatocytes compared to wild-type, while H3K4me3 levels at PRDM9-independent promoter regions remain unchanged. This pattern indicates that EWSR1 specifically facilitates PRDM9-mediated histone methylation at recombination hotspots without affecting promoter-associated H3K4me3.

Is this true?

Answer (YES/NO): YES